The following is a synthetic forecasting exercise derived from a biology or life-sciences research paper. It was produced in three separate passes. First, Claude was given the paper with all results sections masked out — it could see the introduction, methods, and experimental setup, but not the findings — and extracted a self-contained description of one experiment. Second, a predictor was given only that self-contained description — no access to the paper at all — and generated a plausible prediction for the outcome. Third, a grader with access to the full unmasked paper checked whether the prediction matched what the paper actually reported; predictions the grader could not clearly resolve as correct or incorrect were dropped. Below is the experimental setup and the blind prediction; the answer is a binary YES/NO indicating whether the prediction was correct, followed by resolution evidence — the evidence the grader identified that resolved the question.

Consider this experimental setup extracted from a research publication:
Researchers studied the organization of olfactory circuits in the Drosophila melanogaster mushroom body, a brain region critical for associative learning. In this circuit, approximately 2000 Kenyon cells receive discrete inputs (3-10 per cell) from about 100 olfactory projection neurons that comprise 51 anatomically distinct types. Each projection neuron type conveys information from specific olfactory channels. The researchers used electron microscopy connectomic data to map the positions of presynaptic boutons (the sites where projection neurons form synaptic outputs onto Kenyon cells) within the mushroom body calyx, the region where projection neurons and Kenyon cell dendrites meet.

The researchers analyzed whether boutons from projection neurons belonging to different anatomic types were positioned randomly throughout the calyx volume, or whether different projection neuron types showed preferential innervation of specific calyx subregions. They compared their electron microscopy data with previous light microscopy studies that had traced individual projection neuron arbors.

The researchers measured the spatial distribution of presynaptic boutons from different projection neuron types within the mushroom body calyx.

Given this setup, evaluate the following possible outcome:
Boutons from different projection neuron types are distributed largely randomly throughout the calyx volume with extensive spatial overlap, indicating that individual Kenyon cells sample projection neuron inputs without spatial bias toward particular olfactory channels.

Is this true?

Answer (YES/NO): NO